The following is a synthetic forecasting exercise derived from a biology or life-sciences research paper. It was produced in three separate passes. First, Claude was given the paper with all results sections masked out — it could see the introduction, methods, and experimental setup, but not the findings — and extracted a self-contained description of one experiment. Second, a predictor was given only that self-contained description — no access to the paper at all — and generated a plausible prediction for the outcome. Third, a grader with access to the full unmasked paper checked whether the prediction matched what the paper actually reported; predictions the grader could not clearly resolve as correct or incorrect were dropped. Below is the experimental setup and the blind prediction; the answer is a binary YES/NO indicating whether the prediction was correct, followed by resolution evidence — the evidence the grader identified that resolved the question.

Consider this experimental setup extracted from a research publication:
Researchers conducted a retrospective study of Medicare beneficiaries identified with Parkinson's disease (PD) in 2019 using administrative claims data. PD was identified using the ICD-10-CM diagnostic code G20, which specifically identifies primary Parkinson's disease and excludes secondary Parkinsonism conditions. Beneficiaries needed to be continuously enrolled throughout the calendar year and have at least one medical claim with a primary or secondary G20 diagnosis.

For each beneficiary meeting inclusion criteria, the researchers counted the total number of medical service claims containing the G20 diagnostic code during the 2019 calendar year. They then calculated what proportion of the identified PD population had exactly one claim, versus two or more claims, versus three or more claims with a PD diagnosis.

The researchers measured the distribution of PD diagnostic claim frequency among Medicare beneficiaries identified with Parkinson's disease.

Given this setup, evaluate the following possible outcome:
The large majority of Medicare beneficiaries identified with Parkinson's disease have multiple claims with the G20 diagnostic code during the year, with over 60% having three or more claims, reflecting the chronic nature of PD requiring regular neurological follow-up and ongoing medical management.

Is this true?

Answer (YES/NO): YES